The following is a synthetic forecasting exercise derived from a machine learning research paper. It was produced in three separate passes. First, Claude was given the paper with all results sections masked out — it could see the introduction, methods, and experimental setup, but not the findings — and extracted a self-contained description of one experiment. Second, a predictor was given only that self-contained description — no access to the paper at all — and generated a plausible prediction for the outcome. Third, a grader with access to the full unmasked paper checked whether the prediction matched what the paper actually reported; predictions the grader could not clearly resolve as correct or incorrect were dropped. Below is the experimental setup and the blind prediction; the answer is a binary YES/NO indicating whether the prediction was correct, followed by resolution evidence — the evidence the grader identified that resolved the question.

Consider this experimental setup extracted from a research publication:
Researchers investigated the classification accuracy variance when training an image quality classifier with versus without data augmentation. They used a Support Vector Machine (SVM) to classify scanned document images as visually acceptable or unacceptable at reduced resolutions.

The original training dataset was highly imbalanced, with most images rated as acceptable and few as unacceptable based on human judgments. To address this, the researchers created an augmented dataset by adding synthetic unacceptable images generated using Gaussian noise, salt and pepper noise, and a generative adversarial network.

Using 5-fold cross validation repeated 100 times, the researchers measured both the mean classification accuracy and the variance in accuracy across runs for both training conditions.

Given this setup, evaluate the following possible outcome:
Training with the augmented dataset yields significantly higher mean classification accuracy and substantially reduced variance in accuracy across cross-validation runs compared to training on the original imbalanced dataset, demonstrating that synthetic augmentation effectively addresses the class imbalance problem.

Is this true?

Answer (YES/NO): NO